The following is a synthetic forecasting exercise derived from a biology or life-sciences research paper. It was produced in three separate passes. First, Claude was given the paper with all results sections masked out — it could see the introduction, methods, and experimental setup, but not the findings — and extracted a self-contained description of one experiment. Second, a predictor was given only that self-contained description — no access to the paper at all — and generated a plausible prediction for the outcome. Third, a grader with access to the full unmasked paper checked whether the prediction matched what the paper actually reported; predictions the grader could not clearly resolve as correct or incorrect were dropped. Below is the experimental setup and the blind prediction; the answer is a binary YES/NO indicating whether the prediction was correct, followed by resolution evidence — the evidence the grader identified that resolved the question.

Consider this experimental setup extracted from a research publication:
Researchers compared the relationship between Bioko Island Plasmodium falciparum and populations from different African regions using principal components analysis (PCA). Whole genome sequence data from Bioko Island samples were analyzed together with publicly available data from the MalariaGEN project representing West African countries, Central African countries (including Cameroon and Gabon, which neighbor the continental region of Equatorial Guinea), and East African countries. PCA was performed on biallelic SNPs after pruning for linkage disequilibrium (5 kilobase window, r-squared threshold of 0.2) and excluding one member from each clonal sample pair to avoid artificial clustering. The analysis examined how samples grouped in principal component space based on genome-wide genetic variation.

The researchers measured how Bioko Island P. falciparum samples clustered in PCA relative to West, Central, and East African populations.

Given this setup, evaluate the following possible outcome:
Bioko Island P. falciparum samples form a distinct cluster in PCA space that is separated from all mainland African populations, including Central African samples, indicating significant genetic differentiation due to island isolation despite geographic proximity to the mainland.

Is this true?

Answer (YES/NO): NO